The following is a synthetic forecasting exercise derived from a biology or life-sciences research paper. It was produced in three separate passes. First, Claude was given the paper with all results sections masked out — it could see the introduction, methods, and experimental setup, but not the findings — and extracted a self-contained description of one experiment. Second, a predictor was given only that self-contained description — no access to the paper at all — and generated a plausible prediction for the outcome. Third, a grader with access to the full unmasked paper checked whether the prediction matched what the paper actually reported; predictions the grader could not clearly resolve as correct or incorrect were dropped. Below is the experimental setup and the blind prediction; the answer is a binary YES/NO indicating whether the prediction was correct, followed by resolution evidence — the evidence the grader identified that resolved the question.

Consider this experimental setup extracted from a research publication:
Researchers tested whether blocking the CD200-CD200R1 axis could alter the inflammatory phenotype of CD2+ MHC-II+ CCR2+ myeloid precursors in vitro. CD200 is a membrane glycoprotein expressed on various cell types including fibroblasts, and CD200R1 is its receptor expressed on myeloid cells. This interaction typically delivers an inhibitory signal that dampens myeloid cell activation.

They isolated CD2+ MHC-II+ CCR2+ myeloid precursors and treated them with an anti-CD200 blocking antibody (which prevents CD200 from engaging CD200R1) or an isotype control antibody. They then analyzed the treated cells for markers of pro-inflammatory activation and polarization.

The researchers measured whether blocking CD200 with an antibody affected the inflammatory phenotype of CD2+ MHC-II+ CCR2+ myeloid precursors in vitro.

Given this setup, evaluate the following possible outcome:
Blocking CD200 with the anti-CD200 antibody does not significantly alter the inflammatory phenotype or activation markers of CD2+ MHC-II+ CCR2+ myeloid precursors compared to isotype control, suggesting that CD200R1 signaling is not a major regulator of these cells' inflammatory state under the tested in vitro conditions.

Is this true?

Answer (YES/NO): NO